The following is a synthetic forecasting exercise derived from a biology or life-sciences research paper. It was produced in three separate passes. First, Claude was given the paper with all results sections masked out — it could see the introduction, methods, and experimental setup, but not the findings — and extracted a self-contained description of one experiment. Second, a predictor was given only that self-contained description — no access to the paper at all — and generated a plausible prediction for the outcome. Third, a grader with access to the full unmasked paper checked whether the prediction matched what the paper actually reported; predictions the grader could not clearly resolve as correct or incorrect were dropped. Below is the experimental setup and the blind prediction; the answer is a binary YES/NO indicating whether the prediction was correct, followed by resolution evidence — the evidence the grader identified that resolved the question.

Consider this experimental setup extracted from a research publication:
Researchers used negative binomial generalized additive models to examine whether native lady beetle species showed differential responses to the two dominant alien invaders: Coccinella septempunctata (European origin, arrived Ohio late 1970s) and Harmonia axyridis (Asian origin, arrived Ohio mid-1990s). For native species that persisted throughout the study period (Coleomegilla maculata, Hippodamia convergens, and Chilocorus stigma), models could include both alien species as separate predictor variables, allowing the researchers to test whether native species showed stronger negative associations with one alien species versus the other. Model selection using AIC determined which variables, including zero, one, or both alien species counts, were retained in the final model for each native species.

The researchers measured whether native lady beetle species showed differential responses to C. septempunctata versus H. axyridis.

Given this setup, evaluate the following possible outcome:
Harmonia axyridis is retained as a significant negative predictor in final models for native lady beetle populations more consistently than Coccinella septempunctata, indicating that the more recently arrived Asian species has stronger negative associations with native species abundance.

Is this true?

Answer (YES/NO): YES